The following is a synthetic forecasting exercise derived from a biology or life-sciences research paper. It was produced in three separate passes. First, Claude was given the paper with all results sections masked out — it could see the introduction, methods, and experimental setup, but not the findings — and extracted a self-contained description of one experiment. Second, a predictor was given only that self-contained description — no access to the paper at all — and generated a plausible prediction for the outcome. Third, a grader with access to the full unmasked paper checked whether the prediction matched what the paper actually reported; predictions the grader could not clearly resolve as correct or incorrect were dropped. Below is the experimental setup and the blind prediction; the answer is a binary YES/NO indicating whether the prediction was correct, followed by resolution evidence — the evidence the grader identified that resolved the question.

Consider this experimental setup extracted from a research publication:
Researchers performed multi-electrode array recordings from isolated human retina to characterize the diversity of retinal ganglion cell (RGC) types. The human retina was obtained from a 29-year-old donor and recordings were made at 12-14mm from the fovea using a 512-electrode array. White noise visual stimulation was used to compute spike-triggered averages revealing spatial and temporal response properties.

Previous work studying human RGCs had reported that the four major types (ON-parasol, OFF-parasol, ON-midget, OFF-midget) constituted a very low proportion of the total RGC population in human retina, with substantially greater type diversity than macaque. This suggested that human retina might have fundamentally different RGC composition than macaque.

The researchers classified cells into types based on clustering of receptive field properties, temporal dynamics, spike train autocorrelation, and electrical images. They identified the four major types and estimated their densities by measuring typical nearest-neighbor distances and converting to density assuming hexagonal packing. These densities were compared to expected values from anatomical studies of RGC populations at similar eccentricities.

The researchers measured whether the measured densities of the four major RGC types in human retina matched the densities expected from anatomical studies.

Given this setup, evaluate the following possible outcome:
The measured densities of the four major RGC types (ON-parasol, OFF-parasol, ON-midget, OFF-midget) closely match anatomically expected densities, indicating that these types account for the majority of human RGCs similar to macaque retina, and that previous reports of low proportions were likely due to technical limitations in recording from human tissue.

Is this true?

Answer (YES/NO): YES